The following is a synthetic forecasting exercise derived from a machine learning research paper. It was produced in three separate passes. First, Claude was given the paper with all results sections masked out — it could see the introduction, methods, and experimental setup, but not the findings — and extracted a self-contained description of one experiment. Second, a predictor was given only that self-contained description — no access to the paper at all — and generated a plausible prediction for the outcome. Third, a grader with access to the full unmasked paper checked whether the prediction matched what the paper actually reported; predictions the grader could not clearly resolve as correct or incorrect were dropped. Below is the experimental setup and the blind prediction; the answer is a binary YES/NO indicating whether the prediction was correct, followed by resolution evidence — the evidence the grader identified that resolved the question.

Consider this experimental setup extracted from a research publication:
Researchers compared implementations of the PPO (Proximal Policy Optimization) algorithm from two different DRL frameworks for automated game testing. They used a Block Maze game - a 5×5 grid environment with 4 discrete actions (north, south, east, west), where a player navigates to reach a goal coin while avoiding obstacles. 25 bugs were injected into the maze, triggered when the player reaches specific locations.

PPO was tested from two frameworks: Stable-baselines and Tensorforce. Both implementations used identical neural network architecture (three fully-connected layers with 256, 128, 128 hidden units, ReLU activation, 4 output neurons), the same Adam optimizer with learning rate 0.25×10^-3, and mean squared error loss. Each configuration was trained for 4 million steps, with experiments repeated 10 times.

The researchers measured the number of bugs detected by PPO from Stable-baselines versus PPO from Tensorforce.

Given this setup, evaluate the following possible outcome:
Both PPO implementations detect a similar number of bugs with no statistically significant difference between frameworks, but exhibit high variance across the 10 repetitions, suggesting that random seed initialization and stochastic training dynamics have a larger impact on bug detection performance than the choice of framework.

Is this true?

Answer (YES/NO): NO